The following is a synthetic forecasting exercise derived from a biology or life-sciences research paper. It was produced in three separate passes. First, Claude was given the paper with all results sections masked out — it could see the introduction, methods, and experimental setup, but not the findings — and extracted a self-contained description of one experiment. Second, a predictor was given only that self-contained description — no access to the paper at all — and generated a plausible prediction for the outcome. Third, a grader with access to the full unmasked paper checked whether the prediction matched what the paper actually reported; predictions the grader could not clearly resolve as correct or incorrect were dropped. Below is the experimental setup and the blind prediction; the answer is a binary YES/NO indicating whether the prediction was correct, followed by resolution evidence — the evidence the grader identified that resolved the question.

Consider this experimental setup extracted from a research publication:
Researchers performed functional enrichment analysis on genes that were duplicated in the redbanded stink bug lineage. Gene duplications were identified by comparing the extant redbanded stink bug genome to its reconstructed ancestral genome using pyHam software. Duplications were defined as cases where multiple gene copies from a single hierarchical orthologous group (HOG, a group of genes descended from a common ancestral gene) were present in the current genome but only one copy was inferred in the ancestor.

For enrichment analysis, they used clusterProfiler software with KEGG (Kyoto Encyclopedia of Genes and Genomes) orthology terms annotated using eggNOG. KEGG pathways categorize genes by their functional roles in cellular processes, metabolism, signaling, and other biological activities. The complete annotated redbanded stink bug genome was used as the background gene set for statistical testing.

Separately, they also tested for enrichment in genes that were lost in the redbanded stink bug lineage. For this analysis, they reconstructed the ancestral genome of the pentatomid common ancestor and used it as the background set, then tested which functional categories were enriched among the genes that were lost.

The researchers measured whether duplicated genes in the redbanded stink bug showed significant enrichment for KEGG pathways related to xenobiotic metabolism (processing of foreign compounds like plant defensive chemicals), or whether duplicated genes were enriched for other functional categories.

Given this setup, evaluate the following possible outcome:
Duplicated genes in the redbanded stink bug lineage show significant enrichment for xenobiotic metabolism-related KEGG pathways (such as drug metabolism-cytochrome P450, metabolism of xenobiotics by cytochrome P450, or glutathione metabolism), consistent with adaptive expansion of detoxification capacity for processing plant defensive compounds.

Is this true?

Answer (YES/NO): YES